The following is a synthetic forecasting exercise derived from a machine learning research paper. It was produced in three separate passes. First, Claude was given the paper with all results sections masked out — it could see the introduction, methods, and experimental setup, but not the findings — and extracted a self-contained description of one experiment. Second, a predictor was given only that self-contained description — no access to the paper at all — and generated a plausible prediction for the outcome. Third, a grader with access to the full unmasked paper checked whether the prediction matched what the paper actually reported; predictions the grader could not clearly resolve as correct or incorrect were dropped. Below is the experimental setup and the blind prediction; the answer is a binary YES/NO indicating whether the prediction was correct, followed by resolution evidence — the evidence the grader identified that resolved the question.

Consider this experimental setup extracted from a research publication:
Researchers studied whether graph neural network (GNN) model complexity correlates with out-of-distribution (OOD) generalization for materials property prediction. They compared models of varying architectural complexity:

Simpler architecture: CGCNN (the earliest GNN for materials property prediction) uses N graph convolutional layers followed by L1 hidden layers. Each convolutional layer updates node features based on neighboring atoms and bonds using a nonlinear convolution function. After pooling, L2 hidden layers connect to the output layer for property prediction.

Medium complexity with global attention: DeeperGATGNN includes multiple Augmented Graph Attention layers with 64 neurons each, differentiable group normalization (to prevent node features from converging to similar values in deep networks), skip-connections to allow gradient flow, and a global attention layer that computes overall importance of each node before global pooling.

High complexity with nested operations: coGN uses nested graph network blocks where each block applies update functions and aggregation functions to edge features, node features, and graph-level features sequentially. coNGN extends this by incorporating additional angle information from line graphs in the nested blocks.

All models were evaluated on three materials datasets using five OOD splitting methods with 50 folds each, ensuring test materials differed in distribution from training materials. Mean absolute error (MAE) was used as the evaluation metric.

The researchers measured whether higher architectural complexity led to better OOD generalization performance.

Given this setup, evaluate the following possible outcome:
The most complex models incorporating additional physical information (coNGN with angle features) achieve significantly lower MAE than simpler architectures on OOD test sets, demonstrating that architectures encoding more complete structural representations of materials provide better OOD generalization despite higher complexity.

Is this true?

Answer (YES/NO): NO